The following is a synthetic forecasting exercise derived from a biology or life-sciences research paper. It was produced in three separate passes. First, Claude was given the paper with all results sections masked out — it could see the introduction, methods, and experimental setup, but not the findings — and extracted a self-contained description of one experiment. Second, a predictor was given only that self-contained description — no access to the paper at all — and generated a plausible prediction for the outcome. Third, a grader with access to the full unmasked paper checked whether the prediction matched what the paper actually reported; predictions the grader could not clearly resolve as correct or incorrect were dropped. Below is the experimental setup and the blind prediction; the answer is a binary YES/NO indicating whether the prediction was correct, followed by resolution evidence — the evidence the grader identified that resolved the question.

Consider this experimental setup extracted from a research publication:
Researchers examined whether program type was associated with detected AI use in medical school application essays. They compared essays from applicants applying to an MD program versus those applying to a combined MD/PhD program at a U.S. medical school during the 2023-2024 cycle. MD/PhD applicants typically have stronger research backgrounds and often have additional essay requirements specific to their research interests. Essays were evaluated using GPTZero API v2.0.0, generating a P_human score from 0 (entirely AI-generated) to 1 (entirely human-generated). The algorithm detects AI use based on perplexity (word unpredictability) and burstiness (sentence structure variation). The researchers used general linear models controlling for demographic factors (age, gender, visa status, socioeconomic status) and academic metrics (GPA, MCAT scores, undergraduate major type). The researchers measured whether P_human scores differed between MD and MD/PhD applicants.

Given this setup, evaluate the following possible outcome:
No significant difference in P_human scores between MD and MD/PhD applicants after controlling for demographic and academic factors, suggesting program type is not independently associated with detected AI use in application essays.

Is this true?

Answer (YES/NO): YES